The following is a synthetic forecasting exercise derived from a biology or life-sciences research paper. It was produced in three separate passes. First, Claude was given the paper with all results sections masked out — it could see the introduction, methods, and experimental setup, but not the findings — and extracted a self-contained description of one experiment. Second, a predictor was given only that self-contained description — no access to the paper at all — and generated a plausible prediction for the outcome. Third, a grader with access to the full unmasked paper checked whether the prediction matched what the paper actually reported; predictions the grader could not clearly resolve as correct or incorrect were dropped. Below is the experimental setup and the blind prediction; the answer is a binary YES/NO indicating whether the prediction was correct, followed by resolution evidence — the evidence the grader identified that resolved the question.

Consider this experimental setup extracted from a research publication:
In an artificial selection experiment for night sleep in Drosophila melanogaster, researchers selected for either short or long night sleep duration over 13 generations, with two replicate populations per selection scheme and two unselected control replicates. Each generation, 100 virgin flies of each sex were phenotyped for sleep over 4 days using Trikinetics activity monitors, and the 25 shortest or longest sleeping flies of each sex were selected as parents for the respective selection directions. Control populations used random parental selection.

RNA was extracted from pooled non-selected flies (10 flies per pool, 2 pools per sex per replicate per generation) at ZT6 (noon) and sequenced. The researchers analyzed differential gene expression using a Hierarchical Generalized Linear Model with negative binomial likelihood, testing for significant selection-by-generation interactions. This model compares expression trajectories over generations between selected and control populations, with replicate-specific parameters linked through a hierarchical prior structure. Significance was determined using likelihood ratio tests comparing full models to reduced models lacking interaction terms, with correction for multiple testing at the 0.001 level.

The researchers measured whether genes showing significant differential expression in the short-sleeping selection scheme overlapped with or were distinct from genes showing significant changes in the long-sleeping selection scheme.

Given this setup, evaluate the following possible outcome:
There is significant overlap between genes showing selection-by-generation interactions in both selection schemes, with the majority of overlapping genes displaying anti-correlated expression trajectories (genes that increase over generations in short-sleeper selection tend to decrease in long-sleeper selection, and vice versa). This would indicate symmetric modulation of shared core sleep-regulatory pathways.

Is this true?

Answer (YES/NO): NO